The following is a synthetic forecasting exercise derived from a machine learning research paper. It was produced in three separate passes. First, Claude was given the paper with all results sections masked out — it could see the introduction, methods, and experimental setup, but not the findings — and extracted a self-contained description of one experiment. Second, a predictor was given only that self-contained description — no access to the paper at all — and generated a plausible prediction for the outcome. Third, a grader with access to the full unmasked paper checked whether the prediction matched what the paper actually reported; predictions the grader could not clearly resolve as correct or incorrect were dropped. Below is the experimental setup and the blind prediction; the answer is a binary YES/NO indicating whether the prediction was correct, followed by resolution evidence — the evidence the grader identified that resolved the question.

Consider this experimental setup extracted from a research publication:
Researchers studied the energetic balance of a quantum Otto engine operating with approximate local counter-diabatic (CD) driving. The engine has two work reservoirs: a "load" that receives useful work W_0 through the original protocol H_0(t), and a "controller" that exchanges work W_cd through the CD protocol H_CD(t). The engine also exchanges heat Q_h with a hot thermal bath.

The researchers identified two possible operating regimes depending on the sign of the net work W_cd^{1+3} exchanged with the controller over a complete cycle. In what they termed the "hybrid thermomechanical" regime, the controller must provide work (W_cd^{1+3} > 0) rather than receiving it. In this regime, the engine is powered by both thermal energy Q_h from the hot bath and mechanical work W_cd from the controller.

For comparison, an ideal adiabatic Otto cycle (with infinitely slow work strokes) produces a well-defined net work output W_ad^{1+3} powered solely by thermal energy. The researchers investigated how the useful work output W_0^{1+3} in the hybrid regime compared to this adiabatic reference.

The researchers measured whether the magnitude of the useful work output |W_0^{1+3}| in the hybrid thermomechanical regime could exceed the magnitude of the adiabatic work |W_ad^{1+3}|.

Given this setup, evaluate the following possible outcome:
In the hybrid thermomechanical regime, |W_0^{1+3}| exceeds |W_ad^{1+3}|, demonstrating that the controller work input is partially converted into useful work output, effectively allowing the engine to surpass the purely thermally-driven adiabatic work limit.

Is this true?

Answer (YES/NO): YES